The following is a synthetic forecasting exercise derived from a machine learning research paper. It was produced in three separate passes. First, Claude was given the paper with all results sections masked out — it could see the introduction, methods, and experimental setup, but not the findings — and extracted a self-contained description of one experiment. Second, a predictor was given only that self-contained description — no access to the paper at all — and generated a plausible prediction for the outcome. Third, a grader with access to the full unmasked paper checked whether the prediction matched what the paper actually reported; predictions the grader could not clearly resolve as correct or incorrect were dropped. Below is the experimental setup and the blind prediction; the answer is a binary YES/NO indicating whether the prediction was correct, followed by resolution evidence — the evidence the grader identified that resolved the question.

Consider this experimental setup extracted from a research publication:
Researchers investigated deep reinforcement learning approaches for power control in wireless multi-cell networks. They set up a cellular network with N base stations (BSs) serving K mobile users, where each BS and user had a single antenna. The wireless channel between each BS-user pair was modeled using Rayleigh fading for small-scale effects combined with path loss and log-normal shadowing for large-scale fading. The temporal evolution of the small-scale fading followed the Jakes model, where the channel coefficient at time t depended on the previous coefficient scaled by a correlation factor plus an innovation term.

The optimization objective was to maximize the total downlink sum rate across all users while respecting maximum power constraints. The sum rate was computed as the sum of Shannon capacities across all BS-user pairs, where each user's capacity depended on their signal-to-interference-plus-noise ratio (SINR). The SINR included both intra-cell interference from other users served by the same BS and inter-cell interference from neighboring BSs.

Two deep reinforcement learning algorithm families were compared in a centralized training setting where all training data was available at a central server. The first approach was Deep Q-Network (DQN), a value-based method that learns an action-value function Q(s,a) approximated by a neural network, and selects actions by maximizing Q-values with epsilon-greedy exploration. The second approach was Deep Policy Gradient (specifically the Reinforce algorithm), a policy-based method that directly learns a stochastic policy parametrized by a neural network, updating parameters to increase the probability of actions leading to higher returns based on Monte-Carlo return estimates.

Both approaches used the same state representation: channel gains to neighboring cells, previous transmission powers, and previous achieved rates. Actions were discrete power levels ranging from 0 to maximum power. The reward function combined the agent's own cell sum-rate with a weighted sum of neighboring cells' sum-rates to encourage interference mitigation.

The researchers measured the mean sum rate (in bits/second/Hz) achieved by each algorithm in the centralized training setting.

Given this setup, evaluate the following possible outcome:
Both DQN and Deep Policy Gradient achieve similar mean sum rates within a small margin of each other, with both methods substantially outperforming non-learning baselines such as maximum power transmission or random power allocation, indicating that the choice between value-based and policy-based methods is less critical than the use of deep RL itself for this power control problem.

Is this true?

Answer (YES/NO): NO